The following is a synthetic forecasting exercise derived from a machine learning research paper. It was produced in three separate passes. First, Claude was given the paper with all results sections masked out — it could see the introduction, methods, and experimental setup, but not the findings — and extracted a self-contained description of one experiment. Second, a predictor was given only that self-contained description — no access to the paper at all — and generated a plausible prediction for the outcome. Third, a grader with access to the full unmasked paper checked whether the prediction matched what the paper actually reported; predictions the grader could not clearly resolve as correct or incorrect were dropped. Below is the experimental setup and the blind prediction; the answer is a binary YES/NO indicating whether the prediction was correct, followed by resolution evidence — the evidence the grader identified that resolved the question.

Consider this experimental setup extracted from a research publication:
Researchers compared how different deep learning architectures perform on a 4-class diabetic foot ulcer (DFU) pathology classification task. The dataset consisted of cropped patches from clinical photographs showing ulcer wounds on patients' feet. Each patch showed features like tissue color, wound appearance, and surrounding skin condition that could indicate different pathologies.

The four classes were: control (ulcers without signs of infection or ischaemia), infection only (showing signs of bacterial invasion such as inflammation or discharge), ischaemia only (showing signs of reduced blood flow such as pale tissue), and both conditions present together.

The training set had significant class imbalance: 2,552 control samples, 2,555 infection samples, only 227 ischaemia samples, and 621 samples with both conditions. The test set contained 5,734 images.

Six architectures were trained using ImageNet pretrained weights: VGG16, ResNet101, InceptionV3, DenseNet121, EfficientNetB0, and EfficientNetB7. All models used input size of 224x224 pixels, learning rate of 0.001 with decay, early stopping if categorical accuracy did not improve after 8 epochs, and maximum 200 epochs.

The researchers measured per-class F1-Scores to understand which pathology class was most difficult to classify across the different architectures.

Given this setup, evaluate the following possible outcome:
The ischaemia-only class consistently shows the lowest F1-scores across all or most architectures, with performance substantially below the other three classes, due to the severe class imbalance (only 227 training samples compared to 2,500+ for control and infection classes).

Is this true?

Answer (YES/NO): YES